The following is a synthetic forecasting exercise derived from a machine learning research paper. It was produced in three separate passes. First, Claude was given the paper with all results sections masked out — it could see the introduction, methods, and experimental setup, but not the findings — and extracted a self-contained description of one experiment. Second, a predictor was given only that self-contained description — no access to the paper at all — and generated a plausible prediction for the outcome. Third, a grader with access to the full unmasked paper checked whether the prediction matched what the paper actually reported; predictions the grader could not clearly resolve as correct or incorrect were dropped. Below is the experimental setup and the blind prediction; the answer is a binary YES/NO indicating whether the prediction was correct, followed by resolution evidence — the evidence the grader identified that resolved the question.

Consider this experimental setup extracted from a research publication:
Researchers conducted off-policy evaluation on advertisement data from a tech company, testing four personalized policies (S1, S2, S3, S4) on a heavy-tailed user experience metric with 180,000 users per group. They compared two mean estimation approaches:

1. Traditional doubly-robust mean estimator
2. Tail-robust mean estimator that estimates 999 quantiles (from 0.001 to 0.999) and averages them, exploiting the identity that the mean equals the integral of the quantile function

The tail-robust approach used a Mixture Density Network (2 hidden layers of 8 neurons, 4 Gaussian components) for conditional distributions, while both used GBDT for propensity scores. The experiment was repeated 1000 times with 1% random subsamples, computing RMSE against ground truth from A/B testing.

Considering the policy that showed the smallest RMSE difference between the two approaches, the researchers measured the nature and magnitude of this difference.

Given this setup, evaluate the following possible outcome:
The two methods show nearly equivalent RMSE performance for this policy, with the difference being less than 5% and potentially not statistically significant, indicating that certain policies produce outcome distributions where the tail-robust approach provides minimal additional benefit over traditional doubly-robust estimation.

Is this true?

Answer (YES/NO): YES